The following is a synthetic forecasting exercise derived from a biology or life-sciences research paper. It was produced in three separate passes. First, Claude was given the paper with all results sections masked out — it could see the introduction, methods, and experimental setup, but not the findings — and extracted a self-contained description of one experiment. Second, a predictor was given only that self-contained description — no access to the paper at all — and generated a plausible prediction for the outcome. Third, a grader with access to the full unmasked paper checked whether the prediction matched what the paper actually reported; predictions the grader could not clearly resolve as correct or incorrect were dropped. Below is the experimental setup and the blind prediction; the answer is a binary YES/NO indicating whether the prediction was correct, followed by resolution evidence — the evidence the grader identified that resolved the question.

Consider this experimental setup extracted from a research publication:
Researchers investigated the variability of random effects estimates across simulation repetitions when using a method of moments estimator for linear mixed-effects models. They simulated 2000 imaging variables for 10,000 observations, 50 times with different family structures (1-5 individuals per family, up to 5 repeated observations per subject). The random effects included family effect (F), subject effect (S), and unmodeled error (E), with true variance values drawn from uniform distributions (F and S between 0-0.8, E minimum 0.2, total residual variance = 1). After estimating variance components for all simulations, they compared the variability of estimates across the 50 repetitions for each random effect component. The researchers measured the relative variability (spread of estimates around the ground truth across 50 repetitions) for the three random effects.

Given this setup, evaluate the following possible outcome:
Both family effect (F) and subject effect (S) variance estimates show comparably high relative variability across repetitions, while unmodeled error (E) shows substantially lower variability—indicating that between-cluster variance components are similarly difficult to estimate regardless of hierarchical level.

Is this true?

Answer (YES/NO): NO